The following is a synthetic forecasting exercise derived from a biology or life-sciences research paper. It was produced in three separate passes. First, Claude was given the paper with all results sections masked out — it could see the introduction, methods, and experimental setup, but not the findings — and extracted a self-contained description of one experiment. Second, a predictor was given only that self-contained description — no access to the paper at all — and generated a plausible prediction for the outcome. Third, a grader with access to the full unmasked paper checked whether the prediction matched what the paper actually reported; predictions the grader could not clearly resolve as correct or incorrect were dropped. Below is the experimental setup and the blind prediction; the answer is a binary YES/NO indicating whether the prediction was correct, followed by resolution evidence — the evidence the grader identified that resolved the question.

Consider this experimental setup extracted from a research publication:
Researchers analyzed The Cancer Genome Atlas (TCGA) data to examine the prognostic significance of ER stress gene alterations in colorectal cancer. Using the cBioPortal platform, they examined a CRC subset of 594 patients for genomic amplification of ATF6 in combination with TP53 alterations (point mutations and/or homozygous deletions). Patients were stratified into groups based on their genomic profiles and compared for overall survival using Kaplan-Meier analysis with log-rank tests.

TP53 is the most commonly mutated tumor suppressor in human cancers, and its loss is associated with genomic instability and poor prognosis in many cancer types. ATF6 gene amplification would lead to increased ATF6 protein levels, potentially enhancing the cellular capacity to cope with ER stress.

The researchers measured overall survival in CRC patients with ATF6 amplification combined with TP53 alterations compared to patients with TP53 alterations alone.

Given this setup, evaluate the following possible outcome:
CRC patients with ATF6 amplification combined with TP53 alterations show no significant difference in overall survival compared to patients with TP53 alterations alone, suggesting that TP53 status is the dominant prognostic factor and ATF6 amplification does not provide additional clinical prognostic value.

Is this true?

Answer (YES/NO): YES